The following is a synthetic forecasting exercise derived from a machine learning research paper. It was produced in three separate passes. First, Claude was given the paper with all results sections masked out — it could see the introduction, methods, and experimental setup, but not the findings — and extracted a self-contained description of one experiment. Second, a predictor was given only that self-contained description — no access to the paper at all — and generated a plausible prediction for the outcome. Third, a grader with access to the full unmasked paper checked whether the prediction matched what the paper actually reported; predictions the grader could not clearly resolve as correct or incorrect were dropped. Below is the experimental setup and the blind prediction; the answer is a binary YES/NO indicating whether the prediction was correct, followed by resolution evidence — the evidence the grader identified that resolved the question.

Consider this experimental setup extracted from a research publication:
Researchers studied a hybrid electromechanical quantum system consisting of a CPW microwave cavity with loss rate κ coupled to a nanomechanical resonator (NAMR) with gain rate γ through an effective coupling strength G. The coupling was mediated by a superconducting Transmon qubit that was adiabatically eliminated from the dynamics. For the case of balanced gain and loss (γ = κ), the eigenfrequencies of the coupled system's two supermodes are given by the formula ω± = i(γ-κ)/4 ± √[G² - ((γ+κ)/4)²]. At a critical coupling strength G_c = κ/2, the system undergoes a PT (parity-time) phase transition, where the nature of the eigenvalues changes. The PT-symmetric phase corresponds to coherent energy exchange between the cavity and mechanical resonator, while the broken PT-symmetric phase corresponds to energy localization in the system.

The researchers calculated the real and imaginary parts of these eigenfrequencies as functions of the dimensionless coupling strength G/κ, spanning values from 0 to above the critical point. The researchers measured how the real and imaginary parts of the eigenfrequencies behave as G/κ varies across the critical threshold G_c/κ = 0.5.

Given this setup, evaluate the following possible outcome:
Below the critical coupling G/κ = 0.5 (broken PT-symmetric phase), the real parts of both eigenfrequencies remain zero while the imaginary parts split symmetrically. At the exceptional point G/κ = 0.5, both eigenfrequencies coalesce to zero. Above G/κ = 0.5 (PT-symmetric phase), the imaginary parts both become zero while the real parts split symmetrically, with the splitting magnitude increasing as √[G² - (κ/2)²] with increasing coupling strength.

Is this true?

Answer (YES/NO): YES